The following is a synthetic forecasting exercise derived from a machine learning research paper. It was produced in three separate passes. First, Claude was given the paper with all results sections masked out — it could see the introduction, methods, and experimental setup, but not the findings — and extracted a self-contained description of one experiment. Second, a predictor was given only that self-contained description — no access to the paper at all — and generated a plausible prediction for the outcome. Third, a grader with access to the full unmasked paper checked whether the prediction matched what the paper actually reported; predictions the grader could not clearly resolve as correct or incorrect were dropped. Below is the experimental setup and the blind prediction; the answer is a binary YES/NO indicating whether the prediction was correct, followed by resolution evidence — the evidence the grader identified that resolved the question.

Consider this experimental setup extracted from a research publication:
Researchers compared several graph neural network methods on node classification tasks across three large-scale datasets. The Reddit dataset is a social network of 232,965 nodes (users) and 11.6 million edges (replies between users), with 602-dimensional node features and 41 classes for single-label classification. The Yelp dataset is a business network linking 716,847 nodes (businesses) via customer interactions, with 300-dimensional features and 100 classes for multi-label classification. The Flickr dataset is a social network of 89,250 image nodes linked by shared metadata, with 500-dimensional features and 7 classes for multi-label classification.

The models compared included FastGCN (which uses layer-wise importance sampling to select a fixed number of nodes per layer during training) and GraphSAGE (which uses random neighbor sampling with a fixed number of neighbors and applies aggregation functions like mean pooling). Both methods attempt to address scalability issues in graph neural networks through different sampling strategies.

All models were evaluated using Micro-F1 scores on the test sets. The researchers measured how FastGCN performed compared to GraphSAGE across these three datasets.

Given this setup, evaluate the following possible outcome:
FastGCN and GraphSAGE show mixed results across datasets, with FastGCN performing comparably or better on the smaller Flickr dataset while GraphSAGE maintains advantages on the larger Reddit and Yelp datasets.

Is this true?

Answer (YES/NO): YES